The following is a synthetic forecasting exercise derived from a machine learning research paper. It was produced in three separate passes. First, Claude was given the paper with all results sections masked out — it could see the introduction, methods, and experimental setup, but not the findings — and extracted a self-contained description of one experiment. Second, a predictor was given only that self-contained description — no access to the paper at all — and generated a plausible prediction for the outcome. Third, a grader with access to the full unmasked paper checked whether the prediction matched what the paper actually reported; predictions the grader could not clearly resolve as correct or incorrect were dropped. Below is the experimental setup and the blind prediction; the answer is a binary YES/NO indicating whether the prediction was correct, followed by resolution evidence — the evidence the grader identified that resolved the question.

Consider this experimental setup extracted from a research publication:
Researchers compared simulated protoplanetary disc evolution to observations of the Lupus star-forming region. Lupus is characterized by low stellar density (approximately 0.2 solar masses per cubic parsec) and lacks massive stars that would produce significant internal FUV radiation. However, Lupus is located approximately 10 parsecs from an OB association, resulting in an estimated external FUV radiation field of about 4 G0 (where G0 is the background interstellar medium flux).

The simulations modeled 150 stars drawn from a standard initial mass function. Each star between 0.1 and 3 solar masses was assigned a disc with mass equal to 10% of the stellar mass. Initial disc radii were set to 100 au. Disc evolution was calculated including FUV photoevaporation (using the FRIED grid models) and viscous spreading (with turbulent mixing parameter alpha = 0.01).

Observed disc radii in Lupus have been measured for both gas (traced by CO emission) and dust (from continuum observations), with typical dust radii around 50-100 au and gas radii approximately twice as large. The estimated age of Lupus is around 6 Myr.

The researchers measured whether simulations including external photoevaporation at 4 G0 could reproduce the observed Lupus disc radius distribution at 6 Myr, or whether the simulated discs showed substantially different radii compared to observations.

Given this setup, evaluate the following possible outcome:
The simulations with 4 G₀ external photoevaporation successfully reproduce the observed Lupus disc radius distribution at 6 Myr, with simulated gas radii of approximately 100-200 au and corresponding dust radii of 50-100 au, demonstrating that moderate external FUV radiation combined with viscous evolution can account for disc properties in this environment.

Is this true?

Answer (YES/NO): NO